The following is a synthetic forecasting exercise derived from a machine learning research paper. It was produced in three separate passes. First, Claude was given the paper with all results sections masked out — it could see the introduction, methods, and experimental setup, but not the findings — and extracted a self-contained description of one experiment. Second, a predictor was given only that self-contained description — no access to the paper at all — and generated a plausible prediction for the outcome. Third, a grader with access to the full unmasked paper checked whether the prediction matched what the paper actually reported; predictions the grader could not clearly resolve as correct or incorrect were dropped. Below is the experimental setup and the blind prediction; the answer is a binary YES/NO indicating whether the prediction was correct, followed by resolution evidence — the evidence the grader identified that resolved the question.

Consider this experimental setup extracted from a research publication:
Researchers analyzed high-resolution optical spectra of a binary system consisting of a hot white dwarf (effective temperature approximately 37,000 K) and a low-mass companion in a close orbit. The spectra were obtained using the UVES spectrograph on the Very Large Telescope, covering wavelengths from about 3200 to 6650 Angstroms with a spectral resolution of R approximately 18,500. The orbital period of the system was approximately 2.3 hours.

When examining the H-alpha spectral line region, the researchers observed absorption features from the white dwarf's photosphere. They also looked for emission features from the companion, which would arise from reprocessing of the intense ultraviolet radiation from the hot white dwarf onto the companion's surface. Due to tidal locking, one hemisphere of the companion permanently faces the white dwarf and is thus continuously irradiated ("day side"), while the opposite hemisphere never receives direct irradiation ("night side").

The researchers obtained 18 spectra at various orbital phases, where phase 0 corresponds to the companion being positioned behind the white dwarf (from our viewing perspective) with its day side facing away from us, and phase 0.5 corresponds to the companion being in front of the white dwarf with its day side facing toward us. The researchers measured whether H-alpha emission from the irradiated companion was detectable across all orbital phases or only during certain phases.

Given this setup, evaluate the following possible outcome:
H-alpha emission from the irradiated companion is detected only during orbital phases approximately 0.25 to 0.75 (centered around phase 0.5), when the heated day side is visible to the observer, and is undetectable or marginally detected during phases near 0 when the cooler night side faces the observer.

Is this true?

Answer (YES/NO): YES